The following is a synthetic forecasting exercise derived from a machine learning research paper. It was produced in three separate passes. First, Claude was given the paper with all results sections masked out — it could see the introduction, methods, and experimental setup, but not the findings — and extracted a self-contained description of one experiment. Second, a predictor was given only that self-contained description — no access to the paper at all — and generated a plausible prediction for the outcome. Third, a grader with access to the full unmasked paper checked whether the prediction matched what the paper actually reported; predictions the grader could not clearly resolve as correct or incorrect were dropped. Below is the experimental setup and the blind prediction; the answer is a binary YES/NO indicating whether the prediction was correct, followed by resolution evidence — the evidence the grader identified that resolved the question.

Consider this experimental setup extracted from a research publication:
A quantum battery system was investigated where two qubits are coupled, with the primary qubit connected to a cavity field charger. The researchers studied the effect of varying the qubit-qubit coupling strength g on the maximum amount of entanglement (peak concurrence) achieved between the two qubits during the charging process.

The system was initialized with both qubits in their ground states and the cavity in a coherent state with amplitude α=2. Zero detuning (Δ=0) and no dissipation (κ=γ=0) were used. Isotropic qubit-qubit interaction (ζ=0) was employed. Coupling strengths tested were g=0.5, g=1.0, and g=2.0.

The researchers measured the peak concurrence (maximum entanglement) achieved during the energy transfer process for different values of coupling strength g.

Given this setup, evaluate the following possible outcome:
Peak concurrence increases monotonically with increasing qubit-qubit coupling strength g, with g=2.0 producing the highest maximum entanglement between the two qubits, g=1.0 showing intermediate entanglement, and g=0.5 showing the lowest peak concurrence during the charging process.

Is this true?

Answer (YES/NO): YES